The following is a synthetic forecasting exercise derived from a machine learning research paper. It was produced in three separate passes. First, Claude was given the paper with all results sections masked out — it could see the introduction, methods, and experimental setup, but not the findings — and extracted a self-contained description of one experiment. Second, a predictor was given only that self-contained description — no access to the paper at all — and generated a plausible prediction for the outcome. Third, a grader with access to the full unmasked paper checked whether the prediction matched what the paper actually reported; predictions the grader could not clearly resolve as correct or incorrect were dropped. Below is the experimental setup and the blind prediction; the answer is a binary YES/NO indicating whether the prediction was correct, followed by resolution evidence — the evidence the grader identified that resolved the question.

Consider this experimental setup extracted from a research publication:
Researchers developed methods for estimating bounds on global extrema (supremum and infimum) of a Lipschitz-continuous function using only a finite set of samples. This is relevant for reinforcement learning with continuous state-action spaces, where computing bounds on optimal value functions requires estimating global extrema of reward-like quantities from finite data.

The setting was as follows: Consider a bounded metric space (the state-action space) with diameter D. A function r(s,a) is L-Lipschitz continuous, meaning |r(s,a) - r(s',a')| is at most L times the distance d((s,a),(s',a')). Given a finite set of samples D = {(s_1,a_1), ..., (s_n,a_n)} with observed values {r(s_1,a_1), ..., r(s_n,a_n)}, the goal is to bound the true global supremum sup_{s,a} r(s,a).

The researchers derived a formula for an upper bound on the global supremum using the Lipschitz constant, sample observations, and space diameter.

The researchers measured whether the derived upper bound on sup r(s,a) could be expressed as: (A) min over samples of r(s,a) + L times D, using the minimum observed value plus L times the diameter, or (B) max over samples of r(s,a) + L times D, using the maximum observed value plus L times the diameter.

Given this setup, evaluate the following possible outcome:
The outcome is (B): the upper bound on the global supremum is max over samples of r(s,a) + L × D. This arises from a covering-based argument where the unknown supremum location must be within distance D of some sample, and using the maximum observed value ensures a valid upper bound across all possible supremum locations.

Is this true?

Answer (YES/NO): NO